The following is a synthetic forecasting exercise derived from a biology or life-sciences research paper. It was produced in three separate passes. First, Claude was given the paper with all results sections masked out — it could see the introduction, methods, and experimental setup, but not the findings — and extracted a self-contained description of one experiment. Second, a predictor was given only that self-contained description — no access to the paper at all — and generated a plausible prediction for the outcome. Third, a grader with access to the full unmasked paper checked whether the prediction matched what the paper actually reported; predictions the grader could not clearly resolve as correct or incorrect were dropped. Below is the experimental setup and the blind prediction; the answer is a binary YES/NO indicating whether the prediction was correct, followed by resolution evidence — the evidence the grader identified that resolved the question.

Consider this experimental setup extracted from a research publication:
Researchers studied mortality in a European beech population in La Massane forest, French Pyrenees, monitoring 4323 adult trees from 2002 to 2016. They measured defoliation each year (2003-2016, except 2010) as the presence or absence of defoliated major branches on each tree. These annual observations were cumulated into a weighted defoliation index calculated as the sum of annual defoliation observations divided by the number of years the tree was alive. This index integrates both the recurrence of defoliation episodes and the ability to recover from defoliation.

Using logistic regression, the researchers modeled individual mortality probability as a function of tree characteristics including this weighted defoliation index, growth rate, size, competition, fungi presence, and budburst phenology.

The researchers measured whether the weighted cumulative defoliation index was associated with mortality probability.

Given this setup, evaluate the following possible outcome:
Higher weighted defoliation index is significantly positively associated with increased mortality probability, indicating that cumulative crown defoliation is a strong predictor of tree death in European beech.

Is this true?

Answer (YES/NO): YES